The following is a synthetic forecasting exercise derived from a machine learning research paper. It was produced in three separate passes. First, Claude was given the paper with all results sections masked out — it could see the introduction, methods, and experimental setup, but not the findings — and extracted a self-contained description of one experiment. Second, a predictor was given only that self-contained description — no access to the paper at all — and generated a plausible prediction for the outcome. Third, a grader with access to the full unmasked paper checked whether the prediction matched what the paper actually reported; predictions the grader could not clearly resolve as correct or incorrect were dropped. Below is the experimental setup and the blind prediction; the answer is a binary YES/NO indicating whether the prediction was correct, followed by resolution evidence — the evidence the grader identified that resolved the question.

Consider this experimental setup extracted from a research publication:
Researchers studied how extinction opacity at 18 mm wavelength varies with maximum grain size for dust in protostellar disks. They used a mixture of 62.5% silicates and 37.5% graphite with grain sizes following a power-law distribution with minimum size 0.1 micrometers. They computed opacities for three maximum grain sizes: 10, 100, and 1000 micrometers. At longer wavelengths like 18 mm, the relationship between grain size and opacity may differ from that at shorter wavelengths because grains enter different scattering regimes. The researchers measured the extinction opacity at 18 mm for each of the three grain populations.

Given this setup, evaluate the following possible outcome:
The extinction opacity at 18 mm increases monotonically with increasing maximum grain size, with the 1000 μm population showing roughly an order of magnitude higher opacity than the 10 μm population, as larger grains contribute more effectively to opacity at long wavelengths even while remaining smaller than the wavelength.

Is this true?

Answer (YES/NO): NO